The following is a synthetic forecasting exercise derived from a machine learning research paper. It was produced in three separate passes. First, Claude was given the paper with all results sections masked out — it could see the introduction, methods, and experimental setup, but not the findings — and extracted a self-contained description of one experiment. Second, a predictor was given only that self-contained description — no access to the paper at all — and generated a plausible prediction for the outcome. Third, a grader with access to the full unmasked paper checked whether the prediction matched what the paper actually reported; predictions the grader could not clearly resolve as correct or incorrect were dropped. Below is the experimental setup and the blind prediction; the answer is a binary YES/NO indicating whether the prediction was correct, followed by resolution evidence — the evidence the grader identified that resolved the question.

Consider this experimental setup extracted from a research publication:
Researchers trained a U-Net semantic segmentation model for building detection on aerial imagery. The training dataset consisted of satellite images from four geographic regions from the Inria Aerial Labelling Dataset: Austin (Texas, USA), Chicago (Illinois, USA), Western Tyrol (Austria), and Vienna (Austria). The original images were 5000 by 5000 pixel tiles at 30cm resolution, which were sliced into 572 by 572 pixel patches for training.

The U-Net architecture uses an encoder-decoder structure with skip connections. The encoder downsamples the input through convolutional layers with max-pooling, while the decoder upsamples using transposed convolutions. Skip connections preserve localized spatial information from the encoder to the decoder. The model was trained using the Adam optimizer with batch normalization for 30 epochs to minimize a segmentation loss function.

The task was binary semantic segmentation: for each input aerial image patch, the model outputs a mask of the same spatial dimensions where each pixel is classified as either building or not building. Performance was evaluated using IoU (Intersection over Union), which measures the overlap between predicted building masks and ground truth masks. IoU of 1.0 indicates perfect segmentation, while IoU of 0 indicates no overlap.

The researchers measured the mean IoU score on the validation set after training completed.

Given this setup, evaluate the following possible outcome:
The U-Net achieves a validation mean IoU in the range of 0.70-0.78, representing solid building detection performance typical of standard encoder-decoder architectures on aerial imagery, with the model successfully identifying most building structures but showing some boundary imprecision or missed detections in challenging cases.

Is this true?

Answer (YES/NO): NO